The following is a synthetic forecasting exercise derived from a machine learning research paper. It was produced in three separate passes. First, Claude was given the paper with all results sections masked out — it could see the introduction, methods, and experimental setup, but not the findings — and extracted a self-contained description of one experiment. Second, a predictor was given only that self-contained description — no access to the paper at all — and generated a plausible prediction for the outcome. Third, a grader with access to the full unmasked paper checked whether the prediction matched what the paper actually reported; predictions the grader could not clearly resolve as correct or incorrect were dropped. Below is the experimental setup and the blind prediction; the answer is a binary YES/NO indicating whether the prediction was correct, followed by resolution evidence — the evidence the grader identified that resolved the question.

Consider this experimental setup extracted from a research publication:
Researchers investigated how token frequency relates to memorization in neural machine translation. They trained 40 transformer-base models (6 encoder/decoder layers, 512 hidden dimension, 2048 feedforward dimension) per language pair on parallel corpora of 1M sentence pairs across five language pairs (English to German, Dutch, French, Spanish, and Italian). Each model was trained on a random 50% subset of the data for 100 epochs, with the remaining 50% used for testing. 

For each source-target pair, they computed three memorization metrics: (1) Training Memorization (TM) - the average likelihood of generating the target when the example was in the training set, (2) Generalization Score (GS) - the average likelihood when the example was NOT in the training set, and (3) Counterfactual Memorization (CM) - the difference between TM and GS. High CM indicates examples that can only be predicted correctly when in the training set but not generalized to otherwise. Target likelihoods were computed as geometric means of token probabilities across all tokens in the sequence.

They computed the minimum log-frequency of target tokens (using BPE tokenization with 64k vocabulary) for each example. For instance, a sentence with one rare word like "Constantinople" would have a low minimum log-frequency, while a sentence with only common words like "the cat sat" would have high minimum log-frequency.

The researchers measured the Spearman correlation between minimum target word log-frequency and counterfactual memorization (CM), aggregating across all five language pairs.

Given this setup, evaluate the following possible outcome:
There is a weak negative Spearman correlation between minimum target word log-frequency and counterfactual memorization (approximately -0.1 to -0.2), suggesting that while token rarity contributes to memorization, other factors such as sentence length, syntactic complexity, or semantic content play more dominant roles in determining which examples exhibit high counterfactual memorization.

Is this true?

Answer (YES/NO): NO